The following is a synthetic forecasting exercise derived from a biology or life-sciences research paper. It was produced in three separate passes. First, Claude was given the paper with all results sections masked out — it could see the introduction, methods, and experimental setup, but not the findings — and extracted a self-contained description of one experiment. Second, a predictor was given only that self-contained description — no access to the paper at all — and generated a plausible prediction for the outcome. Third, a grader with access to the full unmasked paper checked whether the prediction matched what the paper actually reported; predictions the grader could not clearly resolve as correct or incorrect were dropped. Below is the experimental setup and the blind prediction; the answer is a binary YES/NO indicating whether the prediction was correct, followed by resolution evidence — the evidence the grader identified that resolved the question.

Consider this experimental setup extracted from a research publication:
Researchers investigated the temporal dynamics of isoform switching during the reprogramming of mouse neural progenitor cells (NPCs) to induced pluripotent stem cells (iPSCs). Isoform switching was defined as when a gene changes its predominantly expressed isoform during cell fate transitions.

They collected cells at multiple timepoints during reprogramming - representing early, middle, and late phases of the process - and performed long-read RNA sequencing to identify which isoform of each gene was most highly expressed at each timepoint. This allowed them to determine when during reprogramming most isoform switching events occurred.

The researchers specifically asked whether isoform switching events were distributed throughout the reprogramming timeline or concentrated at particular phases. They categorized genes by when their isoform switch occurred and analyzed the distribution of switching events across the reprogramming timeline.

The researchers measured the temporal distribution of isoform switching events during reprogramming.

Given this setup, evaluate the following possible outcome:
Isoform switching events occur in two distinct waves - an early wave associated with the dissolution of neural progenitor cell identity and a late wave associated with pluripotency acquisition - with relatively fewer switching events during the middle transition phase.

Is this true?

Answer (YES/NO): NO